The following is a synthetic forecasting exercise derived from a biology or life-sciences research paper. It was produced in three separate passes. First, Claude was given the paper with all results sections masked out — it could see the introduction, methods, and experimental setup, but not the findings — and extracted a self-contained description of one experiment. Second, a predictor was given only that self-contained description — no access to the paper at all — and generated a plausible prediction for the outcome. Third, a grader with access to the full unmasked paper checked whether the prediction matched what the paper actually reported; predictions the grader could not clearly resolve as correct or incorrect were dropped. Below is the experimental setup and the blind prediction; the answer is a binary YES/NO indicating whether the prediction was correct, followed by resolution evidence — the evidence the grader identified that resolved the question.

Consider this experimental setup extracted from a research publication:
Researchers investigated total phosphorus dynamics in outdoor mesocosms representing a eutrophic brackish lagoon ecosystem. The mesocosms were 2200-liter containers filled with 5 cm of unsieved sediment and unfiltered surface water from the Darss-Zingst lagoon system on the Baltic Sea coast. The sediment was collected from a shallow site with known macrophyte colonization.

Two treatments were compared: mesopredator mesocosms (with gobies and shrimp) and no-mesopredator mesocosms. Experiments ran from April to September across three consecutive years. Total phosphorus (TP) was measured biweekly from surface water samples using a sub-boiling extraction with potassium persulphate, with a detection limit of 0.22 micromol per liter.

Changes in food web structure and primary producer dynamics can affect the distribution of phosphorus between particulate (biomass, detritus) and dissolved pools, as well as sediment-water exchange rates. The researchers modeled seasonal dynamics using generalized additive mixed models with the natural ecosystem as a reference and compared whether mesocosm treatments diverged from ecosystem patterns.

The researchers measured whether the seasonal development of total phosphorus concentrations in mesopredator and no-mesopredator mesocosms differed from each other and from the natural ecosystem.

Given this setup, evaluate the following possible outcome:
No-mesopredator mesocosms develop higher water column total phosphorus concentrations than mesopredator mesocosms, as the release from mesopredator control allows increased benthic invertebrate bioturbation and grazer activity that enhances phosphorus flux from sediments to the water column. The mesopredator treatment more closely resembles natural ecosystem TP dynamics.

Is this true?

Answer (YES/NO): NO